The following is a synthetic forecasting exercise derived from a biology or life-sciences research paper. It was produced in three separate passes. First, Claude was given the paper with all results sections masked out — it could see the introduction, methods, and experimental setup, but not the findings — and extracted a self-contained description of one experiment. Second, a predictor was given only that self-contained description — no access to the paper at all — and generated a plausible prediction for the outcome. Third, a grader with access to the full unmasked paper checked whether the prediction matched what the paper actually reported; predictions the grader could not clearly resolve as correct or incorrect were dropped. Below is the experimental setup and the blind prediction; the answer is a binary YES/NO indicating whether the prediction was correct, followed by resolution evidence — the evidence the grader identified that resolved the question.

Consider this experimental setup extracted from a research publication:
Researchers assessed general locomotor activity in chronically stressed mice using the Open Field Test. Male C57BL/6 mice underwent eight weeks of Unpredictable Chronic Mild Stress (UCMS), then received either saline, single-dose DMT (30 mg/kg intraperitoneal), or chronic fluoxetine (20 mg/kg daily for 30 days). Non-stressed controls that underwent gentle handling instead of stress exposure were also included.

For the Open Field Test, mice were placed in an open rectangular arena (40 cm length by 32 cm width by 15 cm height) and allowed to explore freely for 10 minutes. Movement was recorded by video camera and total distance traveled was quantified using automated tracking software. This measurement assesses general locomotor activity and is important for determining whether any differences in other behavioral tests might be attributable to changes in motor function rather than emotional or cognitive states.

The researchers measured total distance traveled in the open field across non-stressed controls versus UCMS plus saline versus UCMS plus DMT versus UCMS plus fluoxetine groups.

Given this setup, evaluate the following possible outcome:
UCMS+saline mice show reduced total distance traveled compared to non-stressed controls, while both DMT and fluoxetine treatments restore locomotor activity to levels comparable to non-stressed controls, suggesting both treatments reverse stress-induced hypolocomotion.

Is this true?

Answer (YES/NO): NO